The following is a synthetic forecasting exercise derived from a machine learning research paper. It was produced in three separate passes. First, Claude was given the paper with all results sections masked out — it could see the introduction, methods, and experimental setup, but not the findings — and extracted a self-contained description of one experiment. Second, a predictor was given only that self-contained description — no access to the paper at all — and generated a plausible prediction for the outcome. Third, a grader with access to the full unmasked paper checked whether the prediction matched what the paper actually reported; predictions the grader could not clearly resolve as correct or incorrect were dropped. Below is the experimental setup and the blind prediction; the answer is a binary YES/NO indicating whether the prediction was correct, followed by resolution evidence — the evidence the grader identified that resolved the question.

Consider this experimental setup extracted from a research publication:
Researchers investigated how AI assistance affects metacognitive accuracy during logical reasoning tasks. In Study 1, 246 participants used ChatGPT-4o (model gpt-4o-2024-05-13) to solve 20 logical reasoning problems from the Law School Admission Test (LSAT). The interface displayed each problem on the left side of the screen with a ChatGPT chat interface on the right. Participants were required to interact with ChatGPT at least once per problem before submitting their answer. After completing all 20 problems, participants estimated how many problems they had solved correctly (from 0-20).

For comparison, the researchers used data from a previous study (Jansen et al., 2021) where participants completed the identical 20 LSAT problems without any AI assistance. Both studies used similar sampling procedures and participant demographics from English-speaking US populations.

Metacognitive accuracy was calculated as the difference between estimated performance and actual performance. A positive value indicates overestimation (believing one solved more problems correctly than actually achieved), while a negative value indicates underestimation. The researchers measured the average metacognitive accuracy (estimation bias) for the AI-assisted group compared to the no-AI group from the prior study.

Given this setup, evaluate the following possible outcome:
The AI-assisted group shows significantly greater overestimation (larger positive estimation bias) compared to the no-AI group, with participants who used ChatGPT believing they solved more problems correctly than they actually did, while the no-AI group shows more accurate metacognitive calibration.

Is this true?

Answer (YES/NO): YES